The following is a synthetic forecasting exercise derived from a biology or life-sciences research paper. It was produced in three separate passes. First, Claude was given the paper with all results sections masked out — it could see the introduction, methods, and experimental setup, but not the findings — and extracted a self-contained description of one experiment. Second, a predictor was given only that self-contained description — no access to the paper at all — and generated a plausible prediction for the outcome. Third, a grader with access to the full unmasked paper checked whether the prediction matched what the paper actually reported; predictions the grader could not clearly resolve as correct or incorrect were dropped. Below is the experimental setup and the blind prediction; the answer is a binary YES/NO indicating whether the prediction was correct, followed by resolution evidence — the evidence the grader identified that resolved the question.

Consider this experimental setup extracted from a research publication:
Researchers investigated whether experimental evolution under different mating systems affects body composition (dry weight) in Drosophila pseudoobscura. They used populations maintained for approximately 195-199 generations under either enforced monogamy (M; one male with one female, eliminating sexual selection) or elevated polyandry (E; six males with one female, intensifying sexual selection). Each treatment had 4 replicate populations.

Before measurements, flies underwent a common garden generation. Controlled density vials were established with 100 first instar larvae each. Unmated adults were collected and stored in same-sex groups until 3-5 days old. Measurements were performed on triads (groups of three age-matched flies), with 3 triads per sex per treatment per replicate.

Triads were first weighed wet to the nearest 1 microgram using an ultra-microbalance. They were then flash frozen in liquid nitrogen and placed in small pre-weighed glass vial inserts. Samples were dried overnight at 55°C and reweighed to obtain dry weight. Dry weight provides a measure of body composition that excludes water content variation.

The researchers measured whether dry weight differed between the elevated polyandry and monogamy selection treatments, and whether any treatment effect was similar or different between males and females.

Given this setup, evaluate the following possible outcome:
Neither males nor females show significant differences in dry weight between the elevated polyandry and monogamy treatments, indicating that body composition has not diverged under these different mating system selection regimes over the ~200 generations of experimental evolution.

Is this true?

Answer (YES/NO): NO